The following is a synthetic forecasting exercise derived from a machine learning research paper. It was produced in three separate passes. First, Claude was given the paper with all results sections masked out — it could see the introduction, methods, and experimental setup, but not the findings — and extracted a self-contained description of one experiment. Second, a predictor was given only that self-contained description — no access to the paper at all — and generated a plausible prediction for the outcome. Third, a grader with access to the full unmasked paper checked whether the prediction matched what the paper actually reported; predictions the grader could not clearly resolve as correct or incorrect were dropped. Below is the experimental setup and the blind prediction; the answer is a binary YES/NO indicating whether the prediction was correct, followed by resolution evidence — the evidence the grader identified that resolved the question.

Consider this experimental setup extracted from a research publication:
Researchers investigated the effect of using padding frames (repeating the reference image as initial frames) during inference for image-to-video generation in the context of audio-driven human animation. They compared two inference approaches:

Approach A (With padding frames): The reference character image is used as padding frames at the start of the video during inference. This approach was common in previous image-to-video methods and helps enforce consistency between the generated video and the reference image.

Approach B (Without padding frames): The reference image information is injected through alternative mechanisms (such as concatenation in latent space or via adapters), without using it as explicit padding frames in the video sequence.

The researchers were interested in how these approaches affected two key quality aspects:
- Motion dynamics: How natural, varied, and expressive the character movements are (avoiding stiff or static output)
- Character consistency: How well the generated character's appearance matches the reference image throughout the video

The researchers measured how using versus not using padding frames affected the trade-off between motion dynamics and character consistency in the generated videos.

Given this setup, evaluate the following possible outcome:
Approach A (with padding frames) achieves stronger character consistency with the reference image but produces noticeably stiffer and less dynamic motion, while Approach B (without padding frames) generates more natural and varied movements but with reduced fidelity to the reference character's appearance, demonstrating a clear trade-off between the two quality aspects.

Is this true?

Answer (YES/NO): YES